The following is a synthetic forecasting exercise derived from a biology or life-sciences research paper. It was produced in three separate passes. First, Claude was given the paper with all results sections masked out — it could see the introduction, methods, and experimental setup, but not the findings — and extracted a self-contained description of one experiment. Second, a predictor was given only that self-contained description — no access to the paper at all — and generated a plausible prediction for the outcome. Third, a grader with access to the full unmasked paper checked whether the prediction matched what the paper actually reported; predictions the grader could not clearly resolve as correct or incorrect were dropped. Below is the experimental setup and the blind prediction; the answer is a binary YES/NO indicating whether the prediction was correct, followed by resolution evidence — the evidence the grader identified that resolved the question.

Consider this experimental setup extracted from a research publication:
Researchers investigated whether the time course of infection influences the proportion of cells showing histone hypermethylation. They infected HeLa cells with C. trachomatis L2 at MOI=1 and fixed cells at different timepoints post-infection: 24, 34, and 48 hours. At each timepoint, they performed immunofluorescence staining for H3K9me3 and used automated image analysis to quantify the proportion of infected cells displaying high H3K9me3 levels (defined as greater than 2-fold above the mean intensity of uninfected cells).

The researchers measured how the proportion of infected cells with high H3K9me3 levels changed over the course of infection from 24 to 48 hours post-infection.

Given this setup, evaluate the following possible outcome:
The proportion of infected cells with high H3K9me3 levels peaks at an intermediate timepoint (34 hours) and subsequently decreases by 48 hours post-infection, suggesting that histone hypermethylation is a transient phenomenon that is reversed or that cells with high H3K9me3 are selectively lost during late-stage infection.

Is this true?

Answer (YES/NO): NO